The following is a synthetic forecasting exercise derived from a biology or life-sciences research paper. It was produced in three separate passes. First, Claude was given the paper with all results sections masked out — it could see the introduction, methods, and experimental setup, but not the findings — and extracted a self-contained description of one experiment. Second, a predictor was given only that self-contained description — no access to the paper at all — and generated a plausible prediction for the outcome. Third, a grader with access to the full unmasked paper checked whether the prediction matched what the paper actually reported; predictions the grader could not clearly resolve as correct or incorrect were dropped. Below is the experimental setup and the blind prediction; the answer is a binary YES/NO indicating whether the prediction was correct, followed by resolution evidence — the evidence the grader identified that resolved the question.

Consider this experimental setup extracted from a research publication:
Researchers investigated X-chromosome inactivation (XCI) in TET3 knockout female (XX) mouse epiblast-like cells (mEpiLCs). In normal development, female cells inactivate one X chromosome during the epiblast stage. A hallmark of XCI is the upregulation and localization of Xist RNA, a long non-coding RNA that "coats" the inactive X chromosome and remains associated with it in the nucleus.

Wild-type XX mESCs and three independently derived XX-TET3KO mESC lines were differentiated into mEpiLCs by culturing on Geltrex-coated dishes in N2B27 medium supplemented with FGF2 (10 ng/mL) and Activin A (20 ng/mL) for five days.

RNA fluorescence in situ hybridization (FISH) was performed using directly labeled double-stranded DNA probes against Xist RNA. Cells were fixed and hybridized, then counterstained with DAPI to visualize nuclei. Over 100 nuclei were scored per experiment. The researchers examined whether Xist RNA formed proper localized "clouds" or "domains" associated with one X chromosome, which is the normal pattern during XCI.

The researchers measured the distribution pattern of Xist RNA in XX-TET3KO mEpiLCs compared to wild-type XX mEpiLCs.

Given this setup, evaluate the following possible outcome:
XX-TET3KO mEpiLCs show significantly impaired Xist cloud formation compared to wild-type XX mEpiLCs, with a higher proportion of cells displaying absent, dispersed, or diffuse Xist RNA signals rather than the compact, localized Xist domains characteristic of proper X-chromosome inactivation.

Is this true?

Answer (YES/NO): YES